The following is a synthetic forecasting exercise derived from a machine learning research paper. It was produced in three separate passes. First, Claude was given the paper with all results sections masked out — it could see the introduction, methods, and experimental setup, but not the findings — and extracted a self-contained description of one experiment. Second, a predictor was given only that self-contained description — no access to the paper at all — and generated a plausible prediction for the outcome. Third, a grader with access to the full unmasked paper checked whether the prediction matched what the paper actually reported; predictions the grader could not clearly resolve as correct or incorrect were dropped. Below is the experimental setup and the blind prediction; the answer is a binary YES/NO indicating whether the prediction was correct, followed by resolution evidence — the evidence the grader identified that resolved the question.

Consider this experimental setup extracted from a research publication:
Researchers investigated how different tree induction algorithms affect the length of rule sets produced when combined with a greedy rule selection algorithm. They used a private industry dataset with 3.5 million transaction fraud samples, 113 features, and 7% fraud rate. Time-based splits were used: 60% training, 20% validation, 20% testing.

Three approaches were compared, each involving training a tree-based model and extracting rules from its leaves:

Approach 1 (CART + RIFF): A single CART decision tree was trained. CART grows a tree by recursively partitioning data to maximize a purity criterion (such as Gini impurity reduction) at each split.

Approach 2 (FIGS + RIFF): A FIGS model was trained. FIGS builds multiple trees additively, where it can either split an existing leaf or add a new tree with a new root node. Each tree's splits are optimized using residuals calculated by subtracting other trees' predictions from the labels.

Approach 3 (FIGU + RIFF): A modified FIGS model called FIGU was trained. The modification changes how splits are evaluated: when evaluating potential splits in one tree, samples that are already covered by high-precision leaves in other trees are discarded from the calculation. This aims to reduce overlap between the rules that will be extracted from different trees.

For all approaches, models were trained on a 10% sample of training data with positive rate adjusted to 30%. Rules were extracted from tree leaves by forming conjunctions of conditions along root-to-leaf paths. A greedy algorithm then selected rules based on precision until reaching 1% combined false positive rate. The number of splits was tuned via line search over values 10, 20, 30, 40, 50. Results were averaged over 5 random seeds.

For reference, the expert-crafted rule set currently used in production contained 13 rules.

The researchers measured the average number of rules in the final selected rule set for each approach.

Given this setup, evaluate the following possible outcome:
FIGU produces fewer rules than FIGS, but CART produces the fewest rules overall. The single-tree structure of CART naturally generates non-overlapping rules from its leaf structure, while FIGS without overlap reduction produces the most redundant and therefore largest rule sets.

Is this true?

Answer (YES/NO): NO